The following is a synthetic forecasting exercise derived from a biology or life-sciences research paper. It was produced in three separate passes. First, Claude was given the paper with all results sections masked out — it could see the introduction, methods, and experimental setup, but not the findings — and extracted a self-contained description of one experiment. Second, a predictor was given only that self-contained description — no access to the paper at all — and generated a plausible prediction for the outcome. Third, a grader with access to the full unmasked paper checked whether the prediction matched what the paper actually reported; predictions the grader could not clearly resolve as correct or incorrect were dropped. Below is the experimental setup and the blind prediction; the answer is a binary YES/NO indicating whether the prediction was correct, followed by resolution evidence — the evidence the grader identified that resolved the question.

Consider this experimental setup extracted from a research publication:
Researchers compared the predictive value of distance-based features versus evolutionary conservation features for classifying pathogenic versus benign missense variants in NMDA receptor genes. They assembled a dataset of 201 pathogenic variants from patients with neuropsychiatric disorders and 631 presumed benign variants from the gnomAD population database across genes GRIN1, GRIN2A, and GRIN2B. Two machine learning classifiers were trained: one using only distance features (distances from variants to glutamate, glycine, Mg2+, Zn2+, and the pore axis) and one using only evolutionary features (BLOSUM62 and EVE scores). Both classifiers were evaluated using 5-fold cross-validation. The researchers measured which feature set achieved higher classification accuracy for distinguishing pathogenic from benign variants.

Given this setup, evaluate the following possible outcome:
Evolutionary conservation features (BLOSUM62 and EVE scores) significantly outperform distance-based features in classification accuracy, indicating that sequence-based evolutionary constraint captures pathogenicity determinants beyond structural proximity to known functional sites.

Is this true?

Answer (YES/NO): NO